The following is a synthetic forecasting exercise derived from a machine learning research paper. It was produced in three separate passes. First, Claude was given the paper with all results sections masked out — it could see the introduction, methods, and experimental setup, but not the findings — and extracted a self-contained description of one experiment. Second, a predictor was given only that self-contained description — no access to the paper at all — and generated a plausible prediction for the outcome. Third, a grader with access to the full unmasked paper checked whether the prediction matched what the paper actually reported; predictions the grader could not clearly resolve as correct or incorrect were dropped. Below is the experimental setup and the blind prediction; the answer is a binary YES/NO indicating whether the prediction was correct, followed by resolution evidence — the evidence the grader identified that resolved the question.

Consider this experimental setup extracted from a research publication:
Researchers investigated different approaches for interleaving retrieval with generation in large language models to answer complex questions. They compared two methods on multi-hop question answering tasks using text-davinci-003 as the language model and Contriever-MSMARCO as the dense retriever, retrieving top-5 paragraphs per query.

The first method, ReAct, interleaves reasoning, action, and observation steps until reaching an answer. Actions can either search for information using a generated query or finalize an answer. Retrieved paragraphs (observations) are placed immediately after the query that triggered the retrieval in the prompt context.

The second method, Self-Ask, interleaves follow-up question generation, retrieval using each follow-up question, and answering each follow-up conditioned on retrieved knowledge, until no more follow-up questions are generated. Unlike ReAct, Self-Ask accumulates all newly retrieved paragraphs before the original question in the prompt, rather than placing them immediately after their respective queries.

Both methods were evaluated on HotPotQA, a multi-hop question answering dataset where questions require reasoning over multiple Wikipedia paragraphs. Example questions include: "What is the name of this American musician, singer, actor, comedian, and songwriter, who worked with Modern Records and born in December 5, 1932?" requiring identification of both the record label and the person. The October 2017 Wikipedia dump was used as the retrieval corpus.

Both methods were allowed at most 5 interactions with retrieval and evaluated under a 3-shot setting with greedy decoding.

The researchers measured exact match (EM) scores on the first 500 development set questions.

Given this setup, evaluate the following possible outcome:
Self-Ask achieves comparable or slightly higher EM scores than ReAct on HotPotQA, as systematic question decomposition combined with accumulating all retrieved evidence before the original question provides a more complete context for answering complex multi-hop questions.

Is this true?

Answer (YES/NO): NO